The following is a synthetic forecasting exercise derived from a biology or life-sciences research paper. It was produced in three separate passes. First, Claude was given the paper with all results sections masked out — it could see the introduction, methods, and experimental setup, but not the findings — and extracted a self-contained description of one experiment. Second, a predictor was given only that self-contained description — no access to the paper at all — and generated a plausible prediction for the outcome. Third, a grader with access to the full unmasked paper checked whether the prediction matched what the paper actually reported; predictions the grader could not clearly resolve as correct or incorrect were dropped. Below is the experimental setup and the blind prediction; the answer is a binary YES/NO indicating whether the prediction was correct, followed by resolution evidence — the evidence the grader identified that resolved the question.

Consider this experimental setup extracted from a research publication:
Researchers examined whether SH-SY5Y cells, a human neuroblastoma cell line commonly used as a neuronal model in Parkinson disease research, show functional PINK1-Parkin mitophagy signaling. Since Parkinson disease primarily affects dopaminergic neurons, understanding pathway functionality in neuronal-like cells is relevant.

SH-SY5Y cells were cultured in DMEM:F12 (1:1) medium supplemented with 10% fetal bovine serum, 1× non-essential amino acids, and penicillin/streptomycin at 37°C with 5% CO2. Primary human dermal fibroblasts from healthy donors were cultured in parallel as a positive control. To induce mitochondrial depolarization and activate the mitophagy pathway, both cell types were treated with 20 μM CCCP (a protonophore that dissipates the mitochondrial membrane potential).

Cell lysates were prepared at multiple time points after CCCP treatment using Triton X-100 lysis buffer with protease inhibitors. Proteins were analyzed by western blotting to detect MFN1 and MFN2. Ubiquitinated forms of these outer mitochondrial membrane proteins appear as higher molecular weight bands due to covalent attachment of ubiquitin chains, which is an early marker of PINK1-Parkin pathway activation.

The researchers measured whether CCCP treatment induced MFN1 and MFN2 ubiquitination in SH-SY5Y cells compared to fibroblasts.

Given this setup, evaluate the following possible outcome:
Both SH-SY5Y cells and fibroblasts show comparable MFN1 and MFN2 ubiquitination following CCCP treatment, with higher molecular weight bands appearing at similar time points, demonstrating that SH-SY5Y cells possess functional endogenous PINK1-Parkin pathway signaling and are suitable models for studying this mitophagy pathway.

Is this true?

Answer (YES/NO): YES